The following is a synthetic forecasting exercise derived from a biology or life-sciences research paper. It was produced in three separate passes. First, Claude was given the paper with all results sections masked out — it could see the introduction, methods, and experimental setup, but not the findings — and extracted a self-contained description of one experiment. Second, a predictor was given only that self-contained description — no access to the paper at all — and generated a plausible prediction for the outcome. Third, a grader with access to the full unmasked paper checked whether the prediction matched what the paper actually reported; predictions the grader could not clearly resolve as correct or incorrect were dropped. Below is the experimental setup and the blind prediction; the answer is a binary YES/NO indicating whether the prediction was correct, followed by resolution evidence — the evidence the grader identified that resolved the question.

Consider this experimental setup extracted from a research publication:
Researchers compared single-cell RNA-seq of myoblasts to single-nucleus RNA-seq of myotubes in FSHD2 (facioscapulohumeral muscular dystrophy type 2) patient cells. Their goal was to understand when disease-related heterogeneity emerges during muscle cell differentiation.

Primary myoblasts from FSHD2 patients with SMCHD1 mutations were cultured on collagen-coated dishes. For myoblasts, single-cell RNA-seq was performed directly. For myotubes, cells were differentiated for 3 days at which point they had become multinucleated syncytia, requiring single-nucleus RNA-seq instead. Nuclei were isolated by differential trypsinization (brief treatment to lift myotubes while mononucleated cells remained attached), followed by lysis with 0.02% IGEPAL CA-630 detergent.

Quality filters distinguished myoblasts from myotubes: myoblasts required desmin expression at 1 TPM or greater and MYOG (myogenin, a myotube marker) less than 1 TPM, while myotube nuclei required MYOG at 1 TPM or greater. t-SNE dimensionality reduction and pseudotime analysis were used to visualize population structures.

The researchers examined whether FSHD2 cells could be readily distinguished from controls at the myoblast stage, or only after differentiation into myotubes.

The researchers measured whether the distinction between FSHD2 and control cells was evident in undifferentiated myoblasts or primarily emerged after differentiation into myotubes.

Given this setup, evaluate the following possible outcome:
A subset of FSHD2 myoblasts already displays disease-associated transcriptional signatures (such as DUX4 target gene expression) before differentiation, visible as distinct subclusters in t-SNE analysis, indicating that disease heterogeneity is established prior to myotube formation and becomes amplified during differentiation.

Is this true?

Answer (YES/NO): NO